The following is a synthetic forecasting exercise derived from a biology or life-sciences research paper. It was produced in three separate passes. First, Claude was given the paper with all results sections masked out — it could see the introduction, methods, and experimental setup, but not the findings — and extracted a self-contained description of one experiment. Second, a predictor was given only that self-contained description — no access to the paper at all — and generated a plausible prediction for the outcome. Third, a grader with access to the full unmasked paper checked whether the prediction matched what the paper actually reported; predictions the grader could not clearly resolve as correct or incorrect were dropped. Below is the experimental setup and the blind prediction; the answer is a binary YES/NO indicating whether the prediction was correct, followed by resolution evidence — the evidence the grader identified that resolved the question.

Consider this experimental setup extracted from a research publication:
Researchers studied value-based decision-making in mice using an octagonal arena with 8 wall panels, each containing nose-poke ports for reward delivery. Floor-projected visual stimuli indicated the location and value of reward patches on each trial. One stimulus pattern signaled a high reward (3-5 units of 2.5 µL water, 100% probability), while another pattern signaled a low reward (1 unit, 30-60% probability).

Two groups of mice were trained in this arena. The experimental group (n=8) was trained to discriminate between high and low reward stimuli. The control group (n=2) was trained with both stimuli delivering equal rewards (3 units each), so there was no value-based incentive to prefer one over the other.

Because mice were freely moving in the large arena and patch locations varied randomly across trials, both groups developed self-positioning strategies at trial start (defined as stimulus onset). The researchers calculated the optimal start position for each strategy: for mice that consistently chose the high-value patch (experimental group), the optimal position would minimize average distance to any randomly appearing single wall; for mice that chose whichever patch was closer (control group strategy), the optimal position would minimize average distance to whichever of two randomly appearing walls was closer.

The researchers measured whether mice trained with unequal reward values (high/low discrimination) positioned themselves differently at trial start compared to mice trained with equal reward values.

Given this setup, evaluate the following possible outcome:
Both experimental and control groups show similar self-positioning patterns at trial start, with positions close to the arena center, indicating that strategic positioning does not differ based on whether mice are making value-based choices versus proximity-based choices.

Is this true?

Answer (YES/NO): NO